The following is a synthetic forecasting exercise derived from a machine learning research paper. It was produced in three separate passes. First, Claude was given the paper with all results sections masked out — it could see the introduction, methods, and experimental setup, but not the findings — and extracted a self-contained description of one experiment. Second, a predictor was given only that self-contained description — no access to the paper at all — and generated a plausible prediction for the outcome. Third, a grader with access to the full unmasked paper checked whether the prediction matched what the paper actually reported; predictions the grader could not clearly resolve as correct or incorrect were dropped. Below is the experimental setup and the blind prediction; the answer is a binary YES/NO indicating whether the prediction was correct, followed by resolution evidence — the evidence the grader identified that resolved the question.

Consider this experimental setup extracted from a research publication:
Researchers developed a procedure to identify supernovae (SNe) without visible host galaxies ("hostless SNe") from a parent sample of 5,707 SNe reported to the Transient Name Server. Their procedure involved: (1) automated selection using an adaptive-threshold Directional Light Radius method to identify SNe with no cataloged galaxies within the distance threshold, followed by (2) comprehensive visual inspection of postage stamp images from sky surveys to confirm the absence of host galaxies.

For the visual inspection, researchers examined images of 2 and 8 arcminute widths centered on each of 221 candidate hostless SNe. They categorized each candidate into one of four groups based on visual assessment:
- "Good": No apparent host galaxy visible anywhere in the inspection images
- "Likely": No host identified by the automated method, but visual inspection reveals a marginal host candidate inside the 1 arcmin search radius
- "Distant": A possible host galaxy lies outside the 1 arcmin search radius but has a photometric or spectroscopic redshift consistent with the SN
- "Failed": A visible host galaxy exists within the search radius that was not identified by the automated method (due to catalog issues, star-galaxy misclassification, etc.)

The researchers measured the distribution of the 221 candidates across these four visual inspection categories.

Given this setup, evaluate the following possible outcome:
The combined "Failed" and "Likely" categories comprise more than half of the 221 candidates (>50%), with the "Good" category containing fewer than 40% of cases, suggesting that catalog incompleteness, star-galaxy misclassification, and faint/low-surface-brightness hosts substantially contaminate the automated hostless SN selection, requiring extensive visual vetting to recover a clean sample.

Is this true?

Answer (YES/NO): NO